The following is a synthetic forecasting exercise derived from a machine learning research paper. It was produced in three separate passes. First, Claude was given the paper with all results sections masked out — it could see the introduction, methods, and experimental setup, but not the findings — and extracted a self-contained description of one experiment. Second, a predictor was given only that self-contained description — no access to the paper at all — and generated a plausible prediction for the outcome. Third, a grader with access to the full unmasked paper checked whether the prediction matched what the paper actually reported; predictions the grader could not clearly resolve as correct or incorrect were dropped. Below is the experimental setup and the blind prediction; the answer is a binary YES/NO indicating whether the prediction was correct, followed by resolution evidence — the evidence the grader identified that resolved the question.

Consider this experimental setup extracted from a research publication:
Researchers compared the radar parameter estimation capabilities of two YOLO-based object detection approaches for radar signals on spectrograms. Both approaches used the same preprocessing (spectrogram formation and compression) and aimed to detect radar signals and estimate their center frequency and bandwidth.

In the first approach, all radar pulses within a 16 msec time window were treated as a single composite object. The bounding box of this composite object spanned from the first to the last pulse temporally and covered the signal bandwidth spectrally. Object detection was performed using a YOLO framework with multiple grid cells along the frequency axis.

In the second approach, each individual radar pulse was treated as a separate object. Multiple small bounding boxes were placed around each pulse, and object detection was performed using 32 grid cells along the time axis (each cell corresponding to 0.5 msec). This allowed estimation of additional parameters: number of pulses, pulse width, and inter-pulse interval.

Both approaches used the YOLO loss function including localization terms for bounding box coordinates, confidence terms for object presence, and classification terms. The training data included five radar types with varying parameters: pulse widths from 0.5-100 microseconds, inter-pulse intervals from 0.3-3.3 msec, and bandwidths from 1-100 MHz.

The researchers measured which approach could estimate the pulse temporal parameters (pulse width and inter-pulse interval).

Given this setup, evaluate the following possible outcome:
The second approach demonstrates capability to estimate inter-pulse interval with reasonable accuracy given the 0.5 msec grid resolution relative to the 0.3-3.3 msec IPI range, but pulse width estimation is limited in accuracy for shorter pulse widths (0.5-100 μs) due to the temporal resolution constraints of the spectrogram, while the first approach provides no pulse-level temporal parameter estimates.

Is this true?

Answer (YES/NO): NO